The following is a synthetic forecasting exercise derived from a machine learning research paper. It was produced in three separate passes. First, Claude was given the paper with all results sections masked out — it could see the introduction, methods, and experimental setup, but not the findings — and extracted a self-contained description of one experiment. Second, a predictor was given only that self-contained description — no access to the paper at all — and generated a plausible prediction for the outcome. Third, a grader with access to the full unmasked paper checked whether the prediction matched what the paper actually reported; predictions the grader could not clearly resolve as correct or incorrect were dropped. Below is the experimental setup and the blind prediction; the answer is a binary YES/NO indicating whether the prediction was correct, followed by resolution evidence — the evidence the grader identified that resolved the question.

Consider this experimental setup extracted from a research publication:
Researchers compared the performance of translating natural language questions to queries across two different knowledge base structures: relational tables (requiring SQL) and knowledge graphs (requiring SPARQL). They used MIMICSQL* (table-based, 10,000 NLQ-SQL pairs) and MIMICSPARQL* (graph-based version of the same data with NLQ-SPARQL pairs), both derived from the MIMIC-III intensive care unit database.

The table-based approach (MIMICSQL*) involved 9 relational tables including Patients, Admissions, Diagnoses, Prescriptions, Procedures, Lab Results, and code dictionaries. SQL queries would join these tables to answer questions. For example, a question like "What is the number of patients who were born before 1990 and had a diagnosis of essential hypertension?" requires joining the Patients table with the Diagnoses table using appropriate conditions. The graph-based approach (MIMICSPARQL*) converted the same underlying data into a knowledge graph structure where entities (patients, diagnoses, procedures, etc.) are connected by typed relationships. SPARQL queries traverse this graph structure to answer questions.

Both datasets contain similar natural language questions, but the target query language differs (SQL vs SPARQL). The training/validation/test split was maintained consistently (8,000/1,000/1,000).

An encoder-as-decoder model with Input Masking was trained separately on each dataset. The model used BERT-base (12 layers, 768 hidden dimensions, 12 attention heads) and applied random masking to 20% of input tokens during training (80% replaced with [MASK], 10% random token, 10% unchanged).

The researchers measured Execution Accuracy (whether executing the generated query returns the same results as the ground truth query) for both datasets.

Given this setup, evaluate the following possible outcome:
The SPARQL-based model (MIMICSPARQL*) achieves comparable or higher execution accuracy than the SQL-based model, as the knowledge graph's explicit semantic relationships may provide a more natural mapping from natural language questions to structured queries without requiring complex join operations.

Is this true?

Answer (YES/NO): YES